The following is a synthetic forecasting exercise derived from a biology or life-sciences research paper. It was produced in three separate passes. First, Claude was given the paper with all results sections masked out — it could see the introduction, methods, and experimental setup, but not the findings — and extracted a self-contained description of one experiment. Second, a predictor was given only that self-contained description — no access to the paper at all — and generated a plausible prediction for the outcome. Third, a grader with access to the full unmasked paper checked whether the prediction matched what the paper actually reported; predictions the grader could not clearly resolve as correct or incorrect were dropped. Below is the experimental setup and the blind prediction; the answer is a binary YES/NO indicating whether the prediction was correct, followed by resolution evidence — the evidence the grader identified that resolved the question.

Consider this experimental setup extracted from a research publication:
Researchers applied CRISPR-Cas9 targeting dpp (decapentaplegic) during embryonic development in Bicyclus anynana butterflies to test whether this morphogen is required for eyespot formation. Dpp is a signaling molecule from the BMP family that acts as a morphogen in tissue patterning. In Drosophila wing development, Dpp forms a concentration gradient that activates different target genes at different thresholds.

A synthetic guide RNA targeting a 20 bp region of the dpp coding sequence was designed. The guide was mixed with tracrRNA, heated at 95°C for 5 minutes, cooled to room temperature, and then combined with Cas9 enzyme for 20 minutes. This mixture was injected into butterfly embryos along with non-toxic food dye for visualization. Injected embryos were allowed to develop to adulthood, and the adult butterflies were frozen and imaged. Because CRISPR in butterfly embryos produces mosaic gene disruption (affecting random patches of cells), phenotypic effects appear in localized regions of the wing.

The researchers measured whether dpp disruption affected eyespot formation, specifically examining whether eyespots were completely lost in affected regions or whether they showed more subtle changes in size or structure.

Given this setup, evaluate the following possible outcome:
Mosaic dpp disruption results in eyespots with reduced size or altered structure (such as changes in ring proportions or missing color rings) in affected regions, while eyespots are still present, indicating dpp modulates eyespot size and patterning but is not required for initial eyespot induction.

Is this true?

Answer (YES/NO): NO